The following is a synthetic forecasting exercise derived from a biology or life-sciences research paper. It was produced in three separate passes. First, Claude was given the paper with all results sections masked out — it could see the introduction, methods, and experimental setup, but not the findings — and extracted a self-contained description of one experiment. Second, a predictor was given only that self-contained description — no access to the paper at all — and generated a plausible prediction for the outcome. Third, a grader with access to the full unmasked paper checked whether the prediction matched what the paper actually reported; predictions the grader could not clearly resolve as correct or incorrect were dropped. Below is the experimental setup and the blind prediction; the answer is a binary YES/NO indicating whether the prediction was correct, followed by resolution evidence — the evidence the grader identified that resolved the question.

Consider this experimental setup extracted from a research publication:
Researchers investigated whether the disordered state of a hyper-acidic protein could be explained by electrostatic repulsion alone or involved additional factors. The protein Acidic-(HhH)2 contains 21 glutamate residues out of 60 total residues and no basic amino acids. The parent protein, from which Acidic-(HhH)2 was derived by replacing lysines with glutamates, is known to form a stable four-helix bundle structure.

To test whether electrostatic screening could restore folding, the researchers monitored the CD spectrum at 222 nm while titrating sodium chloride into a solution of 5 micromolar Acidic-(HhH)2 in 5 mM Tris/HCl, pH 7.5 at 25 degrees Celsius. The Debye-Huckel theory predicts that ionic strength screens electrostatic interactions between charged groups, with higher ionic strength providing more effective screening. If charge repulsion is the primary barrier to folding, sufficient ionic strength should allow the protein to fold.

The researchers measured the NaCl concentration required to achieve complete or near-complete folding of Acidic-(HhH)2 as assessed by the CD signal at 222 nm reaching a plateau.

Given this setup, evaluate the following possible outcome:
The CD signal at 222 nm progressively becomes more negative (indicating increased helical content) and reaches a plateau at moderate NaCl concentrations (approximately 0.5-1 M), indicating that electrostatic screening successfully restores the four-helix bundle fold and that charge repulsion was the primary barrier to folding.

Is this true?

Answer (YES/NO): NO